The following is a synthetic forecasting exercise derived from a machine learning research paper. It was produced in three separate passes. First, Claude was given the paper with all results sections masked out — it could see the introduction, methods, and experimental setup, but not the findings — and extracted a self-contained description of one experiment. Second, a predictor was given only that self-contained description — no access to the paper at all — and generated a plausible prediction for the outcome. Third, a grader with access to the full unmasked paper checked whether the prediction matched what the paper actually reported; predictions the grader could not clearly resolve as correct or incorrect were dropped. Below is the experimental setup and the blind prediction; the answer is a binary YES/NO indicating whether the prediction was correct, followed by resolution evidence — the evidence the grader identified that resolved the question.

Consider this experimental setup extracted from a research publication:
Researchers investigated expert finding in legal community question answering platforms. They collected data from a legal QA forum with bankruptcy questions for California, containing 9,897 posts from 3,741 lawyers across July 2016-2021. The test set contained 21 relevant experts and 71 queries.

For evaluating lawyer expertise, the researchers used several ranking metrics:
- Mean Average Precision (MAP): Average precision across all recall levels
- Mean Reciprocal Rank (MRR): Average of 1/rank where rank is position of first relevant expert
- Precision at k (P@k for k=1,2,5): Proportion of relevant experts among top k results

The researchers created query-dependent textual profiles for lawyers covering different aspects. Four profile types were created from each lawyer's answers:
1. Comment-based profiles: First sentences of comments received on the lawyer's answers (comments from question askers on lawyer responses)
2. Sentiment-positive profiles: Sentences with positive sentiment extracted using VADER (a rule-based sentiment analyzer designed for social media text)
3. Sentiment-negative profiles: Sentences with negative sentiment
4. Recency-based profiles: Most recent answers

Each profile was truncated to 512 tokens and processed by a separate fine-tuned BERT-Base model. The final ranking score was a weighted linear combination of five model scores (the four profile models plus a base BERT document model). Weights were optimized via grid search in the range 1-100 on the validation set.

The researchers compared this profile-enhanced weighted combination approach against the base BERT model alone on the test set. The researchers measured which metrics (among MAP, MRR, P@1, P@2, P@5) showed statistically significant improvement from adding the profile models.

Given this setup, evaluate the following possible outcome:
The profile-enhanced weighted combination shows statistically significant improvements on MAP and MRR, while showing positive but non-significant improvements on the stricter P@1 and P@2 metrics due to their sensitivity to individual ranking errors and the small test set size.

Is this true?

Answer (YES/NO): NO